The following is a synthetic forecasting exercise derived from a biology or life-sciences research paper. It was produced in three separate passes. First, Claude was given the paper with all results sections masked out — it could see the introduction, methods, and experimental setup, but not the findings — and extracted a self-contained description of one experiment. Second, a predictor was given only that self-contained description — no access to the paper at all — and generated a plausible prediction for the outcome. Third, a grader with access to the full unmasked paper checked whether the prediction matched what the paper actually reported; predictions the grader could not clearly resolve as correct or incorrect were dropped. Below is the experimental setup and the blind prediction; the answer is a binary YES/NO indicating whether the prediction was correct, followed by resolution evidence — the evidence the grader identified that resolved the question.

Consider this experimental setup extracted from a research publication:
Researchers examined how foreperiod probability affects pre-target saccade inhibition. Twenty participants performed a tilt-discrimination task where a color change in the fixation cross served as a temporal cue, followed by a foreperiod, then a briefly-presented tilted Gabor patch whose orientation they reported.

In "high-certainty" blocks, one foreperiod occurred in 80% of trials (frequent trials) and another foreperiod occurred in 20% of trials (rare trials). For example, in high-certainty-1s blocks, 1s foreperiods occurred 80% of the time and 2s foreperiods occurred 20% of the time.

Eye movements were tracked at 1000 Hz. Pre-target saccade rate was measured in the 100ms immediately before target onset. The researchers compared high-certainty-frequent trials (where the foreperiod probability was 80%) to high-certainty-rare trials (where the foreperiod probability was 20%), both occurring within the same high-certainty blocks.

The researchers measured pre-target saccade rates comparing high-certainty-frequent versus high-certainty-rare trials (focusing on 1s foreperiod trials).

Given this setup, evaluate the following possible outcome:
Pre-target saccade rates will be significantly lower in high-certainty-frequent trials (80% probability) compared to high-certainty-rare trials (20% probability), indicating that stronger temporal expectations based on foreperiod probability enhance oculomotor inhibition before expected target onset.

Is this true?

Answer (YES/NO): YES